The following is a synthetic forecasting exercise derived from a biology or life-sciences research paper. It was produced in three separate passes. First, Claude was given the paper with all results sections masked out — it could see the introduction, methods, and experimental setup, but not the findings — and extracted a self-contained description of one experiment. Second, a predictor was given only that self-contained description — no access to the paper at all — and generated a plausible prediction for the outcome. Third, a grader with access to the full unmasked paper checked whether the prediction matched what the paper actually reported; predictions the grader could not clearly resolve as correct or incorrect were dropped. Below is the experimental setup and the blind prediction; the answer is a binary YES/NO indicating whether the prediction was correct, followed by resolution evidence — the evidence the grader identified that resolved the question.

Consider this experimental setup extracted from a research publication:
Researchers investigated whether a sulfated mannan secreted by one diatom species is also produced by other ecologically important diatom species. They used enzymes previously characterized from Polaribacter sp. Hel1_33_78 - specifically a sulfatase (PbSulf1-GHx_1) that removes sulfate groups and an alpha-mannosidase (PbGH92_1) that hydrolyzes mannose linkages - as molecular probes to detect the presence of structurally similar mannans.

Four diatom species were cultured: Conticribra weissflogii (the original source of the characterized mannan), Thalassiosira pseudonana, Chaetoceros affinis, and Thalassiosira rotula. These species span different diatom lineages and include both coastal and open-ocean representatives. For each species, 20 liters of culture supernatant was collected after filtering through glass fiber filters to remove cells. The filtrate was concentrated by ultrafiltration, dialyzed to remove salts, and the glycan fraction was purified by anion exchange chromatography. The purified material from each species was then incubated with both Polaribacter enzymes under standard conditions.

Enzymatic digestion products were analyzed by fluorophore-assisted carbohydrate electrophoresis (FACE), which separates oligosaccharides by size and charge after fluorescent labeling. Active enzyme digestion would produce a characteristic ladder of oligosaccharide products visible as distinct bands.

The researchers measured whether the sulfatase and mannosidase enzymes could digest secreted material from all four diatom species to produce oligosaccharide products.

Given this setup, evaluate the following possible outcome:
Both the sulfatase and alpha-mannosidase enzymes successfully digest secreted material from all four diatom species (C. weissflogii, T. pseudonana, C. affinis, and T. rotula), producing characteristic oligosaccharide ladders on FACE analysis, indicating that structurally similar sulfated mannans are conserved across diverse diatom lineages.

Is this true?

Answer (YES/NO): YES